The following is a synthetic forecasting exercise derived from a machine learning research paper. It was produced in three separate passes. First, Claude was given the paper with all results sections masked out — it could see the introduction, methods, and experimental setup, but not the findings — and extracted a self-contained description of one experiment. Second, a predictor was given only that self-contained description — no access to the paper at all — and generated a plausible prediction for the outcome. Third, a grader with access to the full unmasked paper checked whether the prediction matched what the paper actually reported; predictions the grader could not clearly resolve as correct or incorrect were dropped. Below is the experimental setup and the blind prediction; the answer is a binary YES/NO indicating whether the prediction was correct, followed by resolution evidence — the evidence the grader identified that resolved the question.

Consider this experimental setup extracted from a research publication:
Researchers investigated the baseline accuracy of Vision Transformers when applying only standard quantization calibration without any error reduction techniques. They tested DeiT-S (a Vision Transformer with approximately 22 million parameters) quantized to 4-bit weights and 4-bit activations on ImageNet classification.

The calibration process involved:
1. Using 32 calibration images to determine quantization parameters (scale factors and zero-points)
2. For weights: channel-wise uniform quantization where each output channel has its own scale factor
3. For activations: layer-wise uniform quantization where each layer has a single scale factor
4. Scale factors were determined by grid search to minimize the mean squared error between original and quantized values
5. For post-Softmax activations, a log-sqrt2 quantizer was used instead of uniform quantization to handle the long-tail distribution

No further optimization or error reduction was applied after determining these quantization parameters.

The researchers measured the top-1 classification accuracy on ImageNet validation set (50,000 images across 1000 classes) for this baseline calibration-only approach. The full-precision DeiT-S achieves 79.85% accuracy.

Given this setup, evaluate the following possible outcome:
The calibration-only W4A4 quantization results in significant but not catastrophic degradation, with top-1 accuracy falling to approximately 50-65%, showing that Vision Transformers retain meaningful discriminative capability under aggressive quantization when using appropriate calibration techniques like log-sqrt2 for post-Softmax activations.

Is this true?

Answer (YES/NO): NO